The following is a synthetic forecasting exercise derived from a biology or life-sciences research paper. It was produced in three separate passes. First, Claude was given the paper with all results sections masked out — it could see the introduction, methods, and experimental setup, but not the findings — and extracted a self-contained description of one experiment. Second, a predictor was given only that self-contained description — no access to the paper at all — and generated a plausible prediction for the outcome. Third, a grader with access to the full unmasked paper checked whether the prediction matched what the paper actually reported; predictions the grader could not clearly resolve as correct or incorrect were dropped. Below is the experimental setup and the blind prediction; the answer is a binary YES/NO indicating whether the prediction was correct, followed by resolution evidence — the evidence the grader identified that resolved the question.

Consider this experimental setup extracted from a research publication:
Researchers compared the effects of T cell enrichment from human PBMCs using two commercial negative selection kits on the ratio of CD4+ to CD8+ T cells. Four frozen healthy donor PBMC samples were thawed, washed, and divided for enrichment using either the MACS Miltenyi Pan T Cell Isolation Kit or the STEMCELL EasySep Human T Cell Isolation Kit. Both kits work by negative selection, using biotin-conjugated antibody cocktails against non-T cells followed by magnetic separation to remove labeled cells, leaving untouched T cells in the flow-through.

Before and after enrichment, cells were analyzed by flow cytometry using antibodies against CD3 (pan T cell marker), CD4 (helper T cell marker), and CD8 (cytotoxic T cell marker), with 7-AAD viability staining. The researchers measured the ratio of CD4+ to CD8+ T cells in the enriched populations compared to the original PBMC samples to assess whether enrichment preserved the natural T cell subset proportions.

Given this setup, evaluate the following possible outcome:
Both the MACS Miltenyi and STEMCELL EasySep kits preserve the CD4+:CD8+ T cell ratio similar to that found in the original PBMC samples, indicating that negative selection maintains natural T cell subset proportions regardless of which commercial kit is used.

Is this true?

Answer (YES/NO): NO